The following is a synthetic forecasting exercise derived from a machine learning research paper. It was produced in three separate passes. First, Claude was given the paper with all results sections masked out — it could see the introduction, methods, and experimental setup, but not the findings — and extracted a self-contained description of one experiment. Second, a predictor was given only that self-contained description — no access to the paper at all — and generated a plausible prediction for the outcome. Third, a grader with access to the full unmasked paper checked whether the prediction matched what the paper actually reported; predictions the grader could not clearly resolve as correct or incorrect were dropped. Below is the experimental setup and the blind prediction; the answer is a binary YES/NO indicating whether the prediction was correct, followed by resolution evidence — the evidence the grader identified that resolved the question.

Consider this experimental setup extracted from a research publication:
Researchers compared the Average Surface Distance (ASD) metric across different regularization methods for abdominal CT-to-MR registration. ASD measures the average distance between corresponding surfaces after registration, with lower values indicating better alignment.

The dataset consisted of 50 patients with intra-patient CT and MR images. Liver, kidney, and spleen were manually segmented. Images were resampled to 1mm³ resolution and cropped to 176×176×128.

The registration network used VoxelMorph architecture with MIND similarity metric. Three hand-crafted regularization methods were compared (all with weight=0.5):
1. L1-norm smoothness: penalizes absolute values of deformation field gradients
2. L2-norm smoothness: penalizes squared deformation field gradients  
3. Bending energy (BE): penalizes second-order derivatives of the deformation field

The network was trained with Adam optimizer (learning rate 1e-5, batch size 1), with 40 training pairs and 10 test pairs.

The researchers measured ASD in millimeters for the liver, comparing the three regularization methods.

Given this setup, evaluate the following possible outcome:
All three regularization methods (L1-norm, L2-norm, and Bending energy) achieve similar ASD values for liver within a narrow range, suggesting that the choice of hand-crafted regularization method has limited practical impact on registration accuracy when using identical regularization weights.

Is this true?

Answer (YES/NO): NO